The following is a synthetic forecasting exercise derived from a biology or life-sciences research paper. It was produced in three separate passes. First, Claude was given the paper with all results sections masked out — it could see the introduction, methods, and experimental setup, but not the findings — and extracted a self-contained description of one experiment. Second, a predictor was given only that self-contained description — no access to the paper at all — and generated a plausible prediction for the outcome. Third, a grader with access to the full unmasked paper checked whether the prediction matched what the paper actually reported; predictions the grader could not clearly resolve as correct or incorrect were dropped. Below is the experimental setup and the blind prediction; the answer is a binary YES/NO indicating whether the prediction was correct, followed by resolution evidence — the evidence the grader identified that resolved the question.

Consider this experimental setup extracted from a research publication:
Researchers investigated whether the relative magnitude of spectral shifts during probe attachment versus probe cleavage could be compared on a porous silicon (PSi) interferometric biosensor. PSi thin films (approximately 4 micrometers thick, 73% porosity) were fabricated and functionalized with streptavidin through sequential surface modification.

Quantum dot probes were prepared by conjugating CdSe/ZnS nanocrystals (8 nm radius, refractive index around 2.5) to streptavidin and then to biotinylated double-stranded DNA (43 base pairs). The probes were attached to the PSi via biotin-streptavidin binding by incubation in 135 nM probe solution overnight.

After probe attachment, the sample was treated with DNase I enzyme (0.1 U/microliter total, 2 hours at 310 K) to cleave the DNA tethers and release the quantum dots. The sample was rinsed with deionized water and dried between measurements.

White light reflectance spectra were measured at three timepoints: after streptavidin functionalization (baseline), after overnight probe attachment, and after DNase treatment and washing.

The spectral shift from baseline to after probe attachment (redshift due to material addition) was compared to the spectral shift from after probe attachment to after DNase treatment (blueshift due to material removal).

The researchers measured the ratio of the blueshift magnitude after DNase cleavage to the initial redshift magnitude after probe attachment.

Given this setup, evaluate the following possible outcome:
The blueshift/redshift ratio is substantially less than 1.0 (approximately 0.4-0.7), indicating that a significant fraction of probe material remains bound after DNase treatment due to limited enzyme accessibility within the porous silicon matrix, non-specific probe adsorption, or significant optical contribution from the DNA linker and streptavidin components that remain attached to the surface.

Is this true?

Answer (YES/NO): YES